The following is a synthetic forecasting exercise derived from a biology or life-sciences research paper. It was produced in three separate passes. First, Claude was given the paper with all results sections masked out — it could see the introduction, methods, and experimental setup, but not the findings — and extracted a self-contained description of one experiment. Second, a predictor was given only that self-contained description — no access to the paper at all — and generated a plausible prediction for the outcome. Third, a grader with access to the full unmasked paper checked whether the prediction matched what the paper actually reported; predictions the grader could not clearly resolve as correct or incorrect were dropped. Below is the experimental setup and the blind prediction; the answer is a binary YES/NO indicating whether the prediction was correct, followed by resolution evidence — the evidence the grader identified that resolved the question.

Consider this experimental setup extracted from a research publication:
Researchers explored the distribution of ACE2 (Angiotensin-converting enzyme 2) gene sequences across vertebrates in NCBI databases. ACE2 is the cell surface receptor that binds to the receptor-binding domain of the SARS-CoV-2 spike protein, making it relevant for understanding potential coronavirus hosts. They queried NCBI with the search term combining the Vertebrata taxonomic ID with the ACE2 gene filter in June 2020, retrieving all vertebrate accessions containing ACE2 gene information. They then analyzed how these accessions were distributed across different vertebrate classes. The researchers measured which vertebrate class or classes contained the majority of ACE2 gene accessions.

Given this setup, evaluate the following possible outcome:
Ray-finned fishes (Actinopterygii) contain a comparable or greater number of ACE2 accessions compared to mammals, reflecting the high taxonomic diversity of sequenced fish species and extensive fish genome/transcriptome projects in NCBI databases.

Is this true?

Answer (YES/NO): NO